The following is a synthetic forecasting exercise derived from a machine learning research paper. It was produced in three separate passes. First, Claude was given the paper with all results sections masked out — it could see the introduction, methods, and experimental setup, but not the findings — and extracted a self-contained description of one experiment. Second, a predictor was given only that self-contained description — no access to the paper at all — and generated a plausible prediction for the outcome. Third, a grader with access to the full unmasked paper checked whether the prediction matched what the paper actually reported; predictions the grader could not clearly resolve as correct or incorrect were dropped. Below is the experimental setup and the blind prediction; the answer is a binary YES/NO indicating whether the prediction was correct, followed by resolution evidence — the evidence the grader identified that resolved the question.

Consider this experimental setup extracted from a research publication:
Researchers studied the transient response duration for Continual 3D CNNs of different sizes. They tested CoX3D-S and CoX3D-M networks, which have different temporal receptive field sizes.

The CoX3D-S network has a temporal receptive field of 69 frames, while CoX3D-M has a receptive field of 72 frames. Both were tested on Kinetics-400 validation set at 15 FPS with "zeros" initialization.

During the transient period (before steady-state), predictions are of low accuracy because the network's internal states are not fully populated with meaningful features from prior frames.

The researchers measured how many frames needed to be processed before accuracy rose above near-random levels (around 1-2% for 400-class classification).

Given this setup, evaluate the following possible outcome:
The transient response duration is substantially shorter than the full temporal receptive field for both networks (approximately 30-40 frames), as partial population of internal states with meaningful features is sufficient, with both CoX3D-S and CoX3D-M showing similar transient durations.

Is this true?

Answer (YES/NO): NO